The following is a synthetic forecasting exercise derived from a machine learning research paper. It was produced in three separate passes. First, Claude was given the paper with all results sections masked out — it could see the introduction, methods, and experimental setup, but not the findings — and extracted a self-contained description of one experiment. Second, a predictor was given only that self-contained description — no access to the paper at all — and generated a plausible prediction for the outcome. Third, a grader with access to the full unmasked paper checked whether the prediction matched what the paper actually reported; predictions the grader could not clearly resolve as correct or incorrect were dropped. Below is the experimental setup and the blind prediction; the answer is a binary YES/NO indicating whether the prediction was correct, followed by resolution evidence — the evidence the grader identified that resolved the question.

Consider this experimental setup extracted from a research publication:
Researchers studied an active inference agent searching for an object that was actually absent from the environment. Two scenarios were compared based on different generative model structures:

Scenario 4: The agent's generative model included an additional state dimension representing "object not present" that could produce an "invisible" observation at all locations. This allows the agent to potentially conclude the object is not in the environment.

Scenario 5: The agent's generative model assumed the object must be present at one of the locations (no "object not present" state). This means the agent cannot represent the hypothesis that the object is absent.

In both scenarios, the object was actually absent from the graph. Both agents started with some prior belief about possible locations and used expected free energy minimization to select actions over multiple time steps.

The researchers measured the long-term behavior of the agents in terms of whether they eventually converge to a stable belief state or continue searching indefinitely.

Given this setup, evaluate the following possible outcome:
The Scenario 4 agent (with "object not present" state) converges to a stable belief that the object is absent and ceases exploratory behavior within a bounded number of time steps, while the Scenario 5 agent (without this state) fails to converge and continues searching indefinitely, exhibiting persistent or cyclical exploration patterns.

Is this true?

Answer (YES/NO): YES